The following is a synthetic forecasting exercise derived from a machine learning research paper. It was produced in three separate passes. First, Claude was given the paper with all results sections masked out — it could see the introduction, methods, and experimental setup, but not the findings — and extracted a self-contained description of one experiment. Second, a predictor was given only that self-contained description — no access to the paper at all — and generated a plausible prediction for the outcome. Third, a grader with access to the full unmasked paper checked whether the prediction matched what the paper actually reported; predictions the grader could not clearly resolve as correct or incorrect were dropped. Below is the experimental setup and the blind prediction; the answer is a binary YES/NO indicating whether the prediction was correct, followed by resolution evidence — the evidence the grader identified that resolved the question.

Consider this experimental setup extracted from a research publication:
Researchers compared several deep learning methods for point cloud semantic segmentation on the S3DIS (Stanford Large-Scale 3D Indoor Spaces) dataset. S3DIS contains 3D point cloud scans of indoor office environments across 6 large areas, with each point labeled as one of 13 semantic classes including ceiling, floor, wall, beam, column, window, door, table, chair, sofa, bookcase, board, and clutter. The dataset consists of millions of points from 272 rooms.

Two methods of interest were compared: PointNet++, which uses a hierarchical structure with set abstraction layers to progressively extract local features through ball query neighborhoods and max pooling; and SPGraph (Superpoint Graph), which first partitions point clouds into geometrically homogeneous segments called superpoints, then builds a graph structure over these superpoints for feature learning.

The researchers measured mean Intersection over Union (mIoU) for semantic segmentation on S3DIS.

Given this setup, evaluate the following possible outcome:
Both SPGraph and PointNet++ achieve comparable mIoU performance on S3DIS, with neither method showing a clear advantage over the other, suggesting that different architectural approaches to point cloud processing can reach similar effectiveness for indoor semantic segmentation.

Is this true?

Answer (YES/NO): NO